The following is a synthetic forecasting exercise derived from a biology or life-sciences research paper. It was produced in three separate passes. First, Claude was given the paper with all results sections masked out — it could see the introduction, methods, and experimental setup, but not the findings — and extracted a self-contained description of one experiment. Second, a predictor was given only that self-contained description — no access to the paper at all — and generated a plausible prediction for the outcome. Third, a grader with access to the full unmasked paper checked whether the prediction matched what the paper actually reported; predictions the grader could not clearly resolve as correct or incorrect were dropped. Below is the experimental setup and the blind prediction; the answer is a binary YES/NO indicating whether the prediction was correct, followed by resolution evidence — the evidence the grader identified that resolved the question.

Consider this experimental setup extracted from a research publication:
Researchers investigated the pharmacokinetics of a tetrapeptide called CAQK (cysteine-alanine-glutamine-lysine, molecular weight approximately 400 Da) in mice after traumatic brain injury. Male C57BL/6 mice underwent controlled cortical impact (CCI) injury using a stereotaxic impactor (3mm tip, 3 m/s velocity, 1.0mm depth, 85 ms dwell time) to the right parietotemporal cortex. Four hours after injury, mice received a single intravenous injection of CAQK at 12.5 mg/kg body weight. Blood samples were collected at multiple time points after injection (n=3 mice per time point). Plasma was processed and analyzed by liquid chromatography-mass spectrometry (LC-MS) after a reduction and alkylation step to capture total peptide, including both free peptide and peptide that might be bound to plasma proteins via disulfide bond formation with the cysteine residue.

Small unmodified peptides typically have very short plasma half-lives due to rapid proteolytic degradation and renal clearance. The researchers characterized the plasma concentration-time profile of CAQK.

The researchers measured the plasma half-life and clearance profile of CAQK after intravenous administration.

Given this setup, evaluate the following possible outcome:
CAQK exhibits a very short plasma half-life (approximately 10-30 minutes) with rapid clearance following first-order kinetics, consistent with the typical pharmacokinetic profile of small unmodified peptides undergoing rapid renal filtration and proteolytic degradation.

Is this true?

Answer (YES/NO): NO